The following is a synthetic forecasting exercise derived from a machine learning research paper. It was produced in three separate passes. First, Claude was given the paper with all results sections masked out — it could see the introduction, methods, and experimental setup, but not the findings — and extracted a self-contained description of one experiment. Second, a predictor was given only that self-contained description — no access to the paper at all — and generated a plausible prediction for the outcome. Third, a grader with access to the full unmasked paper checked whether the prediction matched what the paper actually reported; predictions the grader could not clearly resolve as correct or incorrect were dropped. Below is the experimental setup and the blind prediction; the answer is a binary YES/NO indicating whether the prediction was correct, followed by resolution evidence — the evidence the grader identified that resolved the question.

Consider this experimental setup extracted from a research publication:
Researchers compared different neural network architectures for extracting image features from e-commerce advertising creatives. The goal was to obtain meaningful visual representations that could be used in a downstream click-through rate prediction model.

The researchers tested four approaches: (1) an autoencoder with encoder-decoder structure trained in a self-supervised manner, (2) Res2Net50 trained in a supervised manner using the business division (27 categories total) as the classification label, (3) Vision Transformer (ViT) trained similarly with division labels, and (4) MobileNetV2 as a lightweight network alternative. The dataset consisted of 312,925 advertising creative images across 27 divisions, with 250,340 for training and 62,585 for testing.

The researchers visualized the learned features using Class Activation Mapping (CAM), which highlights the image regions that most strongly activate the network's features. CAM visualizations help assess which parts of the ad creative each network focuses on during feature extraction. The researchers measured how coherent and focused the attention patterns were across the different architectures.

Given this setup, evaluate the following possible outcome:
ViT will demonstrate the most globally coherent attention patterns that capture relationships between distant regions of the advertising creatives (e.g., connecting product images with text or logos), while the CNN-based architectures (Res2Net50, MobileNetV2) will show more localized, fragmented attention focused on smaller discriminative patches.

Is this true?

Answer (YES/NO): NO